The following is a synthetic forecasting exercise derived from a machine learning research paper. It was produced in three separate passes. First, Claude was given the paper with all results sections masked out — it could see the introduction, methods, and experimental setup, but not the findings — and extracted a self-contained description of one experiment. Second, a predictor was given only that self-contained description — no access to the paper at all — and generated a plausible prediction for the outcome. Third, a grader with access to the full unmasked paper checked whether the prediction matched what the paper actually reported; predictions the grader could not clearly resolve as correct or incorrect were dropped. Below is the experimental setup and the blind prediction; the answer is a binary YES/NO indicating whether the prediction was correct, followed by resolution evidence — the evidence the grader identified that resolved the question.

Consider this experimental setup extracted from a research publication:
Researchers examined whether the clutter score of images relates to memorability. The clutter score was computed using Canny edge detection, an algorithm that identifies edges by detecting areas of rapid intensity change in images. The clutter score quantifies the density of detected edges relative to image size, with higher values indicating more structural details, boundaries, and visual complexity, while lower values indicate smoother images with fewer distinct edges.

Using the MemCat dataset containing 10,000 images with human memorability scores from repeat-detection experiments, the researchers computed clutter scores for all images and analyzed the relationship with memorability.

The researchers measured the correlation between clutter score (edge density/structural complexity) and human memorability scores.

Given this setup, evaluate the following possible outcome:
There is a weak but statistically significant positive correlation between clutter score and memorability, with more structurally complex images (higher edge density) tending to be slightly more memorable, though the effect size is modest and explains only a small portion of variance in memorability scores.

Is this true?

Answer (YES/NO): YES